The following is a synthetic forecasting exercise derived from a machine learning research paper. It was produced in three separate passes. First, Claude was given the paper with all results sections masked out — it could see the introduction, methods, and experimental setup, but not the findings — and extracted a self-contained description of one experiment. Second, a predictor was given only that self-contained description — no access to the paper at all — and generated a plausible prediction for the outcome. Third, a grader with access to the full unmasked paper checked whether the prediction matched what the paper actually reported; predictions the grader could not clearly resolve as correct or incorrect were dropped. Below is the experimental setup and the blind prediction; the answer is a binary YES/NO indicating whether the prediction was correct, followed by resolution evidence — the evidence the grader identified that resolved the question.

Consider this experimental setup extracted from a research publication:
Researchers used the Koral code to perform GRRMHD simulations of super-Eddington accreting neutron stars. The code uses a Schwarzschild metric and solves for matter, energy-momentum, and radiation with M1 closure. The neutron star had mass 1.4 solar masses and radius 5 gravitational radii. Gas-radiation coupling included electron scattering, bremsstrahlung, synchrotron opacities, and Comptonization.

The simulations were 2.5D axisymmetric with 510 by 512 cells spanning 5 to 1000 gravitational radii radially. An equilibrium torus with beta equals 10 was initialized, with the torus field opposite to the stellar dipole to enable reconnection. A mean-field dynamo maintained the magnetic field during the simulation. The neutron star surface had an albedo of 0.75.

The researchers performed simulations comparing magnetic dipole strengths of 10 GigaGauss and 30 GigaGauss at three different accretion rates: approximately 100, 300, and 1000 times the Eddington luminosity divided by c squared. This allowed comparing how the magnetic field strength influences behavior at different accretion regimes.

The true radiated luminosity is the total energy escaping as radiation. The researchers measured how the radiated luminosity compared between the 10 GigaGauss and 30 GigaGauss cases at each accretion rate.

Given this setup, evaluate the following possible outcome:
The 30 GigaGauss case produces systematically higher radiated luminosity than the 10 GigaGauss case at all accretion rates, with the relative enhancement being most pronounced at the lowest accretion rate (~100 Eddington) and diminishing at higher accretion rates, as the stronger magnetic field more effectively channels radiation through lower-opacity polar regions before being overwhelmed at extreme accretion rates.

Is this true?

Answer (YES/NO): NO